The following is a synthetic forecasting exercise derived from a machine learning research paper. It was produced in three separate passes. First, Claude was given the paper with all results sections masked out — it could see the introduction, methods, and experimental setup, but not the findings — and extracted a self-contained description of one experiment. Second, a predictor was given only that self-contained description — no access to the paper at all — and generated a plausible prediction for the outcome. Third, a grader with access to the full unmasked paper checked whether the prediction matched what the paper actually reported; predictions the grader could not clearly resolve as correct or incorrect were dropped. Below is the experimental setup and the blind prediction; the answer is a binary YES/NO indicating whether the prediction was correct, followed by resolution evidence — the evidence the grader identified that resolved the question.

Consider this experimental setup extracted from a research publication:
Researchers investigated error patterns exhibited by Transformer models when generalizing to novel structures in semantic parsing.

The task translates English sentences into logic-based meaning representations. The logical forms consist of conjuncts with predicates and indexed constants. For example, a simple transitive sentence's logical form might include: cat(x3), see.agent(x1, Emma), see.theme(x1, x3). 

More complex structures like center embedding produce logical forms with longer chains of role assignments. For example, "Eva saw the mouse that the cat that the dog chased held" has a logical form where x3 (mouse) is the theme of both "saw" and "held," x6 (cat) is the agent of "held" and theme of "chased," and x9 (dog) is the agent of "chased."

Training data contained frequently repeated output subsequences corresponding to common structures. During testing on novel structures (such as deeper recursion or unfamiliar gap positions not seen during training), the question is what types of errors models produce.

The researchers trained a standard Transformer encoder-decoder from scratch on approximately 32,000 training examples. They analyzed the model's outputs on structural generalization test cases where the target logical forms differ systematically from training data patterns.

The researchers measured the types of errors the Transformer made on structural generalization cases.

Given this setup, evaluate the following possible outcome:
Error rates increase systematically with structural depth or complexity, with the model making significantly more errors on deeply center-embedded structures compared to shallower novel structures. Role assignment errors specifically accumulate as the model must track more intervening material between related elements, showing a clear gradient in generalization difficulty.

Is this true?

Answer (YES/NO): NO